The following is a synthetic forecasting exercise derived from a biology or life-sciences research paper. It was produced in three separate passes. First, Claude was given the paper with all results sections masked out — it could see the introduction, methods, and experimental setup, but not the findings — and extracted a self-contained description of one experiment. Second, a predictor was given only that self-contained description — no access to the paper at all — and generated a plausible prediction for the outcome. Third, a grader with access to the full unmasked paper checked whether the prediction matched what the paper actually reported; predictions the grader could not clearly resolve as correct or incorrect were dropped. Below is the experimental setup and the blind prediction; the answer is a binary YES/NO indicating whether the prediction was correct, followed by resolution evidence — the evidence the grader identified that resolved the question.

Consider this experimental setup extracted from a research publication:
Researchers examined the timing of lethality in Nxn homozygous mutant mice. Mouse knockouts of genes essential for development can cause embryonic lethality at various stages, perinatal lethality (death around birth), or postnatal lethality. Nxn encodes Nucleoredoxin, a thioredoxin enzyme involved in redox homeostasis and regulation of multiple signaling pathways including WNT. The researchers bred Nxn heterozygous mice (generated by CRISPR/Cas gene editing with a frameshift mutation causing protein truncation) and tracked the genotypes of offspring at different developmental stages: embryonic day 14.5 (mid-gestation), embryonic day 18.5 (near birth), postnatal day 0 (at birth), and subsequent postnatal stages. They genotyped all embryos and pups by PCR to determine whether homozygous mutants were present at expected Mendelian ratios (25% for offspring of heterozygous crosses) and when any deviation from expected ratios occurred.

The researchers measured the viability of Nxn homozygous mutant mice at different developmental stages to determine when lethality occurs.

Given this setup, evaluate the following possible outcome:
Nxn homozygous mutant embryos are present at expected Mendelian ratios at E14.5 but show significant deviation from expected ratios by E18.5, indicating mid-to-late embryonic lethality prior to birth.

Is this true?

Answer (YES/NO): NO